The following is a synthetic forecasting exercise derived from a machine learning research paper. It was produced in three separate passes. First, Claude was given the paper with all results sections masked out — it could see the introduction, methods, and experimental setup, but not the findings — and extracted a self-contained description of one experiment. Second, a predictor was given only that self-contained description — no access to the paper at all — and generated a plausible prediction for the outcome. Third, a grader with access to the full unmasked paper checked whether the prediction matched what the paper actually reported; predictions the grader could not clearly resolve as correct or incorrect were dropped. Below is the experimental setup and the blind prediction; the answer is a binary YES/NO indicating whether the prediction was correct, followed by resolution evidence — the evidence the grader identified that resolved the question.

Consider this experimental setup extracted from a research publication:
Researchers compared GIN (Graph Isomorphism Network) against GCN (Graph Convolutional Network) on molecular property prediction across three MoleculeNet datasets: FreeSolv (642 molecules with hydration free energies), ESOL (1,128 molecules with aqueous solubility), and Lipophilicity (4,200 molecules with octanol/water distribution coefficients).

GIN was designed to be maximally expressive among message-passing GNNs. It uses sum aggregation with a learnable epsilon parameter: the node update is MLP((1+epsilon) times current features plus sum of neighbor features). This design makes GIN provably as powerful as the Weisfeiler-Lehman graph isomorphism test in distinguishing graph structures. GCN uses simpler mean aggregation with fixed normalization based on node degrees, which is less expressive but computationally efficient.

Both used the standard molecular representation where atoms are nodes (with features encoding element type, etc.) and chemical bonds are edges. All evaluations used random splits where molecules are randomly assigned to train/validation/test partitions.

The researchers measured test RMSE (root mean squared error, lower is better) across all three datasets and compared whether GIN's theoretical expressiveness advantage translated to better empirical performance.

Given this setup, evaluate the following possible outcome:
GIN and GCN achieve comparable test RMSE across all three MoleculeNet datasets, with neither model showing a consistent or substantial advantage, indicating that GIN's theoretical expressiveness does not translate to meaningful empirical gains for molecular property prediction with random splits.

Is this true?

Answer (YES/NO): NO